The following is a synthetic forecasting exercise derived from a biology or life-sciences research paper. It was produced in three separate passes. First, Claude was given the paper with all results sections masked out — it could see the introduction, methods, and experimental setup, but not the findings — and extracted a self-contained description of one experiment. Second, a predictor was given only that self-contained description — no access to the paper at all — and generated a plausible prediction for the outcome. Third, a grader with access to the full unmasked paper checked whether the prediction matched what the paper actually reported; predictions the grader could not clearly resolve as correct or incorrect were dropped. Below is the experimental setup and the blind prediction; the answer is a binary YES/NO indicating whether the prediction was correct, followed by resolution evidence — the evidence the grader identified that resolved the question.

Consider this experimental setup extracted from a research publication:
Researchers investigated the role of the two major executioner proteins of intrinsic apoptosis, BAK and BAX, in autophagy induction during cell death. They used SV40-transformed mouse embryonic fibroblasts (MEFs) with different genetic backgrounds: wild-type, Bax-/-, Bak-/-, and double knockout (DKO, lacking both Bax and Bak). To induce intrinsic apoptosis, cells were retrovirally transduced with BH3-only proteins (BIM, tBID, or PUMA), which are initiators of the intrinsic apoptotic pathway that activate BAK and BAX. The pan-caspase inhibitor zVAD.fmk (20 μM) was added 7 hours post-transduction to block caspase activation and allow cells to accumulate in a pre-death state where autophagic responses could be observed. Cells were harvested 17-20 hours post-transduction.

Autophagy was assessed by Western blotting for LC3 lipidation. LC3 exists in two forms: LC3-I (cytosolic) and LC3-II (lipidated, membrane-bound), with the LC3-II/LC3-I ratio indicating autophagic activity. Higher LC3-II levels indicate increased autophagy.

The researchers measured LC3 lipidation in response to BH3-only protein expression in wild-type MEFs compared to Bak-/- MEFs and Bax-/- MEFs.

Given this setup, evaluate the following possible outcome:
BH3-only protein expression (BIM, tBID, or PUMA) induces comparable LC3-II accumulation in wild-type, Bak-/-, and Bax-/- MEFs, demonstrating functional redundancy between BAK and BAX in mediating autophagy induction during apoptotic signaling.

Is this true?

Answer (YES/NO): NO